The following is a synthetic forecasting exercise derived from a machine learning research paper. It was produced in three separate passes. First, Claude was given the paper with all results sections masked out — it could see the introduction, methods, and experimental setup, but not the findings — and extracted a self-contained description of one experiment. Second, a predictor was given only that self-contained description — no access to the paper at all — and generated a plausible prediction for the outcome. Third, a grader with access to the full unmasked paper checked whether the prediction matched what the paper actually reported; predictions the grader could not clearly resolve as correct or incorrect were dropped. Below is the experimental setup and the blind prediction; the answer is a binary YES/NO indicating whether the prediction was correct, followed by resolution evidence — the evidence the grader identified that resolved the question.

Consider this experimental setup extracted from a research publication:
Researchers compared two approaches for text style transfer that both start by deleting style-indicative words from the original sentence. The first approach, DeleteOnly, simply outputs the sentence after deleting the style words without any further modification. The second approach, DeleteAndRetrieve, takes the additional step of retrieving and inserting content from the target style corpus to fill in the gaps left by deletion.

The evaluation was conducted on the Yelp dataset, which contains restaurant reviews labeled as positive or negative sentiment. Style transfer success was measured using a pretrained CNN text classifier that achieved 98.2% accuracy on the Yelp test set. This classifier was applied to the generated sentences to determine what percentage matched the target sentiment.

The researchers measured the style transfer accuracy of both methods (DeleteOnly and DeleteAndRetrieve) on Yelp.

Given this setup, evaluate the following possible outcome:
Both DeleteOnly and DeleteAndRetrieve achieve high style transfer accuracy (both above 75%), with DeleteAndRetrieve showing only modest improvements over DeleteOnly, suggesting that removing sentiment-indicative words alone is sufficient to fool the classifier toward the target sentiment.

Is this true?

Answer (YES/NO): YES